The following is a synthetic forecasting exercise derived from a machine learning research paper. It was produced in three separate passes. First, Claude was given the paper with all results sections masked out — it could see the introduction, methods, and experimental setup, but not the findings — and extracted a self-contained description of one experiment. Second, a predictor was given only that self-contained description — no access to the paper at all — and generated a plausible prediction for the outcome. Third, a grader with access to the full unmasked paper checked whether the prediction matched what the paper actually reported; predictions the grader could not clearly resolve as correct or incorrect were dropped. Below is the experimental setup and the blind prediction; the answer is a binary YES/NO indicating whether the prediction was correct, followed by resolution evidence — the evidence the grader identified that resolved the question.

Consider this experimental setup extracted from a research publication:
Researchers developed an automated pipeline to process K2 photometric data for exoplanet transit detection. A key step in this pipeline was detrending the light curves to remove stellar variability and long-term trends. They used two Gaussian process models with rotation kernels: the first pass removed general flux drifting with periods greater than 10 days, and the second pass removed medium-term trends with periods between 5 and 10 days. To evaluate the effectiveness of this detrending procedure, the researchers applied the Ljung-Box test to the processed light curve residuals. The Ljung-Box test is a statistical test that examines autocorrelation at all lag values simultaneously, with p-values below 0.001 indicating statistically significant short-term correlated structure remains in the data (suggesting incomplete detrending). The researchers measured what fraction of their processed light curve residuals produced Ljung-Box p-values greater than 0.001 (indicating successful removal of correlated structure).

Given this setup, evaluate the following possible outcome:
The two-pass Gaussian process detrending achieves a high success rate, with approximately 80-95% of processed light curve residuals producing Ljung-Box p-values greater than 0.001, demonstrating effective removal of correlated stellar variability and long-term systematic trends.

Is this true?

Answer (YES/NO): NO